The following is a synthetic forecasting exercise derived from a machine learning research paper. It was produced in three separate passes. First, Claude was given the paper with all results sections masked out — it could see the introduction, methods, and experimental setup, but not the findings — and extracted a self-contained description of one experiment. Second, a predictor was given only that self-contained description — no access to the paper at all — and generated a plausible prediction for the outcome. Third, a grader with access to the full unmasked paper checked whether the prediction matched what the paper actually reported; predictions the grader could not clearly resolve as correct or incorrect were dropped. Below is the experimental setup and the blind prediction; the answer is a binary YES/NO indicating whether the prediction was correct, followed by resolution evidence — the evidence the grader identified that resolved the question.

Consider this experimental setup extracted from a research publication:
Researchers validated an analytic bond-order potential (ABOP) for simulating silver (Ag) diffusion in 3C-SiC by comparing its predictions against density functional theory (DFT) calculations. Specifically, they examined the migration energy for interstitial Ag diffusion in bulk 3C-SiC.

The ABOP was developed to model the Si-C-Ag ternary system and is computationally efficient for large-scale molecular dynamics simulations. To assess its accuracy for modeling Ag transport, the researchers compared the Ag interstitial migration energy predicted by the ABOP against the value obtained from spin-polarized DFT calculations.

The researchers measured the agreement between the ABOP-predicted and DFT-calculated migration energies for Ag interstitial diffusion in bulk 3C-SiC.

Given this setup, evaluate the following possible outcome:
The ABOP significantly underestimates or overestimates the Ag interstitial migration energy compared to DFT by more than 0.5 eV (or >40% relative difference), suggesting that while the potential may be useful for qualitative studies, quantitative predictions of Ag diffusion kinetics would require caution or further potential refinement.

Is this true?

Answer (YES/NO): NO